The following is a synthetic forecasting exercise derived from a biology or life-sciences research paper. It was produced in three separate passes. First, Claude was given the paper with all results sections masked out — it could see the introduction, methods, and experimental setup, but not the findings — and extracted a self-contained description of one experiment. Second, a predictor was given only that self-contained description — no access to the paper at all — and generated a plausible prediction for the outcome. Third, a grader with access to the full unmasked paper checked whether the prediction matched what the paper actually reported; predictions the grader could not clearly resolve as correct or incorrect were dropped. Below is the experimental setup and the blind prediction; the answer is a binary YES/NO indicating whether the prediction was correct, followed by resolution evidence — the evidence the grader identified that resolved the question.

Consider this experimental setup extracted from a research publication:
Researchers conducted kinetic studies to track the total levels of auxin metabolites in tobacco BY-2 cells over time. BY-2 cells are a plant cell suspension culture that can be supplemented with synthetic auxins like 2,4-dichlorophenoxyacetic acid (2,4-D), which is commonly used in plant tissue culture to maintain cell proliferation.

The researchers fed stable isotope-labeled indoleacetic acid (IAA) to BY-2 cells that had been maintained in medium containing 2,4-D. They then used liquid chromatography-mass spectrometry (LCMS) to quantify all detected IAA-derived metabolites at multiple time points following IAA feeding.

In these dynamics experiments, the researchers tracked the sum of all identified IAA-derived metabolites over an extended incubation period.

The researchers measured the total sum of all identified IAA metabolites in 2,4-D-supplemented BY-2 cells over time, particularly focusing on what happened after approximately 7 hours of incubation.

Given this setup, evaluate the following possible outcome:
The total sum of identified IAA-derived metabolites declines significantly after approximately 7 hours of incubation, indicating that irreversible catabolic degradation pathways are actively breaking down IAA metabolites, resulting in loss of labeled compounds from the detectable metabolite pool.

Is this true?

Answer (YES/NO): YES